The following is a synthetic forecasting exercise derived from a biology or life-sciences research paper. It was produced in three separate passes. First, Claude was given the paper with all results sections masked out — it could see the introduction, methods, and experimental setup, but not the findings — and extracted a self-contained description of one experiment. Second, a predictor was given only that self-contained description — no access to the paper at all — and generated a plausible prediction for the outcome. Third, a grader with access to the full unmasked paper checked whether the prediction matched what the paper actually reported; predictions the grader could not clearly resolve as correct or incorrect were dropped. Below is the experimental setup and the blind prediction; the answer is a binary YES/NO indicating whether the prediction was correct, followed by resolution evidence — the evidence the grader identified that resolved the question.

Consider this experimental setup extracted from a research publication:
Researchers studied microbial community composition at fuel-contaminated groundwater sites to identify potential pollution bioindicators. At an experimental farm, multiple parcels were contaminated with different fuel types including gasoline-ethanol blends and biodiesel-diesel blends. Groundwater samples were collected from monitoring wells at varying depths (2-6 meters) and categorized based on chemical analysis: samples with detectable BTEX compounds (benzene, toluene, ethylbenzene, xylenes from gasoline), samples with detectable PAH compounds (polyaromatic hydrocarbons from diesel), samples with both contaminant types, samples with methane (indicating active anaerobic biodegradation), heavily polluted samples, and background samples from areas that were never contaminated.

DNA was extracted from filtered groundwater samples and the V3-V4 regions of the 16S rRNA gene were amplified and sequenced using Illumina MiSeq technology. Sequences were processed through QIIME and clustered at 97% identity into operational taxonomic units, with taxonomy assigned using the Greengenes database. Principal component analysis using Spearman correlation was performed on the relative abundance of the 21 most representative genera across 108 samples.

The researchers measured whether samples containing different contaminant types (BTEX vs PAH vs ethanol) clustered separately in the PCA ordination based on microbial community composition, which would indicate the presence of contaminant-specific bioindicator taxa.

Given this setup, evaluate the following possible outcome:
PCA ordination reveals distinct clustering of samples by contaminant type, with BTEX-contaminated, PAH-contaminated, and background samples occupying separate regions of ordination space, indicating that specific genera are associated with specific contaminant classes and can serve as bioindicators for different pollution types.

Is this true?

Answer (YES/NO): NO